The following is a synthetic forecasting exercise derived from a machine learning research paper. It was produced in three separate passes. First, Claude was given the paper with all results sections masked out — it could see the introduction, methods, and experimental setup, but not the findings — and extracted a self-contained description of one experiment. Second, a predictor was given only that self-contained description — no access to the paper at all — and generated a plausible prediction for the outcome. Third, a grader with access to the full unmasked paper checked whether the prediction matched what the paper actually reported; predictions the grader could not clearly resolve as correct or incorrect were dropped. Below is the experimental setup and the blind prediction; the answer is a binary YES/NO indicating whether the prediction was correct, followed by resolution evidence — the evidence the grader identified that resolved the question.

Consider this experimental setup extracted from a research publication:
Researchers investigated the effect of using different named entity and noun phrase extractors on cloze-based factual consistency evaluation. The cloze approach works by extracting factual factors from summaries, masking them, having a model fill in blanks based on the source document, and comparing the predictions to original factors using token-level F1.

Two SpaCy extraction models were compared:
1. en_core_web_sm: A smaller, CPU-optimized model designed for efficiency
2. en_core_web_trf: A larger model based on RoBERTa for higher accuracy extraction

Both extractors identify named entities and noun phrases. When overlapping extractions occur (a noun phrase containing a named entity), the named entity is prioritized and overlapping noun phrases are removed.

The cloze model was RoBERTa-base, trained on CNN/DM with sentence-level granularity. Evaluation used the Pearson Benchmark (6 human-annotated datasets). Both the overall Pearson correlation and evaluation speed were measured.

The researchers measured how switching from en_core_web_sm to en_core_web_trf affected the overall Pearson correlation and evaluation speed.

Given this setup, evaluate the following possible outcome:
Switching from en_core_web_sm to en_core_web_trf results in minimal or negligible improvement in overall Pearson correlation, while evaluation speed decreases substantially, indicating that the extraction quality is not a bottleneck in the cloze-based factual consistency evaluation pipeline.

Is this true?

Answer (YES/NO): NO